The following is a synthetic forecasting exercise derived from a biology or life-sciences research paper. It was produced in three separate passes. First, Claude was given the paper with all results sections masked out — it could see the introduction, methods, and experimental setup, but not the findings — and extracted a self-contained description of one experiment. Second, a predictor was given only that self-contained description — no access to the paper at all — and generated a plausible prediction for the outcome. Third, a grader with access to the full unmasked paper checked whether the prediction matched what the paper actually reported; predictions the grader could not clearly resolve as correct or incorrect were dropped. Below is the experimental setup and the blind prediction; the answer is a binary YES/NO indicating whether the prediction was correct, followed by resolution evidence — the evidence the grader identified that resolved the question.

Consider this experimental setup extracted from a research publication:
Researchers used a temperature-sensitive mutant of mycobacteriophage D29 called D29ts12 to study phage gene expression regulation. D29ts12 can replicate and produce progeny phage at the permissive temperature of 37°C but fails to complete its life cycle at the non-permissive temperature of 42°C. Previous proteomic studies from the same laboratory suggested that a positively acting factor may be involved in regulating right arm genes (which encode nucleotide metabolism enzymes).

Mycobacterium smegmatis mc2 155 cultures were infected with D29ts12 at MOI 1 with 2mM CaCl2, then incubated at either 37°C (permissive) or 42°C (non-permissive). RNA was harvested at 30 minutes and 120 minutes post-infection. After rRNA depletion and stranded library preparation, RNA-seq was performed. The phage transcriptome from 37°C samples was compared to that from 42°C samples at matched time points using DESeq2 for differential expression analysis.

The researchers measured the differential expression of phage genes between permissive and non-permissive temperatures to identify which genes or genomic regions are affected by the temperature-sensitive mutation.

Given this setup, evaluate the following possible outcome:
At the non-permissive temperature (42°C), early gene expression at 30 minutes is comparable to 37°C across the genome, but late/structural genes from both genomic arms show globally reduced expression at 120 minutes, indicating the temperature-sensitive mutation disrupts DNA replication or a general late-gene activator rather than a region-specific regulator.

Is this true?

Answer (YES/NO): NO